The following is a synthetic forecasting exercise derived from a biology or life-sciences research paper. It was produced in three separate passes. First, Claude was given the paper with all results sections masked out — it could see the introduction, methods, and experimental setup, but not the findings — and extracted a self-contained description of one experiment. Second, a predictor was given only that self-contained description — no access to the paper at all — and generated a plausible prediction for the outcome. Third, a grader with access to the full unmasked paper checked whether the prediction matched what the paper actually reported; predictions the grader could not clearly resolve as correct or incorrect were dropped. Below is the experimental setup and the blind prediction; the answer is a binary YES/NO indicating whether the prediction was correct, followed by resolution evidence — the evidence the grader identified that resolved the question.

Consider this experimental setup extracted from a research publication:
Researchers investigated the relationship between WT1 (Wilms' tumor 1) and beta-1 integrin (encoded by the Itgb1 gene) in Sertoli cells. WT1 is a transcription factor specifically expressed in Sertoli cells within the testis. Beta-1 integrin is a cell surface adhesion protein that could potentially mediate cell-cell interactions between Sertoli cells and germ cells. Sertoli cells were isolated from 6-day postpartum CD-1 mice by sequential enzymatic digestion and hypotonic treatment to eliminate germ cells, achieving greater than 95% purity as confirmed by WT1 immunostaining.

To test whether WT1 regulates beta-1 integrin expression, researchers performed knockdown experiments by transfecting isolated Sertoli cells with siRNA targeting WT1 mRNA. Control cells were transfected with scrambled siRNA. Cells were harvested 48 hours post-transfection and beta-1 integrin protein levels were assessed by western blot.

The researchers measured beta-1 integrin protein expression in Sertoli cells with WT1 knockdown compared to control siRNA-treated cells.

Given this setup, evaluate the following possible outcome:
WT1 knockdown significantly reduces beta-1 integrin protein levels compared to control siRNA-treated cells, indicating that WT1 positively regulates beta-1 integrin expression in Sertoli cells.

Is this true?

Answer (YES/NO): YES